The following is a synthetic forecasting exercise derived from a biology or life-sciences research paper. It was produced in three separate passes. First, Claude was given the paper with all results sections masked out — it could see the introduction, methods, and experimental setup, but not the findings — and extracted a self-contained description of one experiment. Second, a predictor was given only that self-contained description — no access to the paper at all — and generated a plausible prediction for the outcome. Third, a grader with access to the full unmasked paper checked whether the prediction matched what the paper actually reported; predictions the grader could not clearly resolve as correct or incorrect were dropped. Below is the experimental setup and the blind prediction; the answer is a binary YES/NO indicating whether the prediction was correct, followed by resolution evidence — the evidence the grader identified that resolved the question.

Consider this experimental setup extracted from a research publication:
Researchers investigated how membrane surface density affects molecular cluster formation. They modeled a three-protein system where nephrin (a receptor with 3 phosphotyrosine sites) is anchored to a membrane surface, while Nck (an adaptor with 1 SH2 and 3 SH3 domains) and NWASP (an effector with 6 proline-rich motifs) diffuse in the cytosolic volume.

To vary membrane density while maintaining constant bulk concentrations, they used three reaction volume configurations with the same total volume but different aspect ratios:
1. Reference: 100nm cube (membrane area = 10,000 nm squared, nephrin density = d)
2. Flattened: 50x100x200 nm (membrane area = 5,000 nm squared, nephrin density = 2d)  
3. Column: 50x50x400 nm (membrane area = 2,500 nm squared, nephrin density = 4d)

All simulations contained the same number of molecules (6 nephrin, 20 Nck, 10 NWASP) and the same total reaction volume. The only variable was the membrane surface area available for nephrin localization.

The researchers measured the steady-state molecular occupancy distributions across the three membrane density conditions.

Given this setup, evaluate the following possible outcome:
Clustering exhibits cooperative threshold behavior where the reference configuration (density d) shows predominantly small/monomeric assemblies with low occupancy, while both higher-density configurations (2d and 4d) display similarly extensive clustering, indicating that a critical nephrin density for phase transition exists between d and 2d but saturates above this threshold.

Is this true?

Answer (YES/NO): NO